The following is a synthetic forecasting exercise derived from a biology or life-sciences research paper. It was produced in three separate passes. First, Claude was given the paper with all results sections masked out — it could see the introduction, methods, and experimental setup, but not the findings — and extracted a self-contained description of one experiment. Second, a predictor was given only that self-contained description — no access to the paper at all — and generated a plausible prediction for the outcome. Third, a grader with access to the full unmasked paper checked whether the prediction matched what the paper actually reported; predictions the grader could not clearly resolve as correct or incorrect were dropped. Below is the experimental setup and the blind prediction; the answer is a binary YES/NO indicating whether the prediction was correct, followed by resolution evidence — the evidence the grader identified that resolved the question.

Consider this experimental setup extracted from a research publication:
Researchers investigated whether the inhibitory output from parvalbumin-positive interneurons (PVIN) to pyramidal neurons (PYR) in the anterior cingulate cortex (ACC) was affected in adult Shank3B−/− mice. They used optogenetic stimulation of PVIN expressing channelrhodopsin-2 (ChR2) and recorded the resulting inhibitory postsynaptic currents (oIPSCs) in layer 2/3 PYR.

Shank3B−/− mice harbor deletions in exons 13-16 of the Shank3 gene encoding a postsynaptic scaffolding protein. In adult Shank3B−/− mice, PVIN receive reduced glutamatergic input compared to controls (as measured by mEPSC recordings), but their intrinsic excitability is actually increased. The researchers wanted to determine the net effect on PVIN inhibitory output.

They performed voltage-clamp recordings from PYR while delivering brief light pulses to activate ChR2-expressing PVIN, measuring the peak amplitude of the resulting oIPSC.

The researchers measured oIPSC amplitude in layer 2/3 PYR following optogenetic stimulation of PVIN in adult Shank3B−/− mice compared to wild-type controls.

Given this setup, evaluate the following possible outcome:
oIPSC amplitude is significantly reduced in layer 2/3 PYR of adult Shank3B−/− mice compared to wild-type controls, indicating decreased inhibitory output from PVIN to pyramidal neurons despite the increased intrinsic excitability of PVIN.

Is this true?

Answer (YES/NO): NO